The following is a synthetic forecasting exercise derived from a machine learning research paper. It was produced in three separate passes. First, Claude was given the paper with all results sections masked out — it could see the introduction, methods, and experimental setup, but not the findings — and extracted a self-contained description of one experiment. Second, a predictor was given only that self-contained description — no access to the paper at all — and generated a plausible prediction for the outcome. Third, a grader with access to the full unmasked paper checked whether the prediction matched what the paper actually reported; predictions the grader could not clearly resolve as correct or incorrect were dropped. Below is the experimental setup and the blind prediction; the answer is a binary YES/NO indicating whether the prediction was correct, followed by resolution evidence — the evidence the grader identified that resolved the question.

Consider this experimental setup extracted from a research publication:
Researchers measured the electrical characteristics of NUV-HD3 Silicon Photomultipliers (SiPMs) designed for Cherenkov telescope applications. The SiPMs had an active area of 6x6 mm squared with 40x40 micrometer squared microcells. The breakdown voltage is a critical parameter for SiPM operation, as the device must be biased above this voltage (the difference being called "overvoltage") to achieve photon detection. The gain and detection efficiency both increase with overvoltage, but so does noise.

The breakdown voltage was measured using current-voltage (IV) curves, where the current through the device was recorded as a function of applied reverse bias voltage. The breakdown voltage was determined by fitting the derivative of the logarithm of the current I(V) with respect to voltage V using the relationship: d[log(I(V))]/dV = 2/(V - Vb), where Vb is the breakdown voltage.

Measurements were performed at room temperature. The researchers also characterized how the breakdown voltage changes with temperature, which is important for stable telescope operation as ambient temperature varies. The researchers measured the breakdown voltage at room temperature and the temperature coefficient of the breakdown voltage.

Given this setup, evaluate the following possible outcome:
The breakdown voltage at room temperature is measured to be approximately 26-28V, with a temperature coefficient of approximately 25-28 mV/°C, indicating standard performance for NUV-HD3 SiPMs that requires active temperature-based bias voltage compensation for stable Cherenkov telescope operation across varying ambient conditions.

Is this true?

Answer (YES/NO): NO